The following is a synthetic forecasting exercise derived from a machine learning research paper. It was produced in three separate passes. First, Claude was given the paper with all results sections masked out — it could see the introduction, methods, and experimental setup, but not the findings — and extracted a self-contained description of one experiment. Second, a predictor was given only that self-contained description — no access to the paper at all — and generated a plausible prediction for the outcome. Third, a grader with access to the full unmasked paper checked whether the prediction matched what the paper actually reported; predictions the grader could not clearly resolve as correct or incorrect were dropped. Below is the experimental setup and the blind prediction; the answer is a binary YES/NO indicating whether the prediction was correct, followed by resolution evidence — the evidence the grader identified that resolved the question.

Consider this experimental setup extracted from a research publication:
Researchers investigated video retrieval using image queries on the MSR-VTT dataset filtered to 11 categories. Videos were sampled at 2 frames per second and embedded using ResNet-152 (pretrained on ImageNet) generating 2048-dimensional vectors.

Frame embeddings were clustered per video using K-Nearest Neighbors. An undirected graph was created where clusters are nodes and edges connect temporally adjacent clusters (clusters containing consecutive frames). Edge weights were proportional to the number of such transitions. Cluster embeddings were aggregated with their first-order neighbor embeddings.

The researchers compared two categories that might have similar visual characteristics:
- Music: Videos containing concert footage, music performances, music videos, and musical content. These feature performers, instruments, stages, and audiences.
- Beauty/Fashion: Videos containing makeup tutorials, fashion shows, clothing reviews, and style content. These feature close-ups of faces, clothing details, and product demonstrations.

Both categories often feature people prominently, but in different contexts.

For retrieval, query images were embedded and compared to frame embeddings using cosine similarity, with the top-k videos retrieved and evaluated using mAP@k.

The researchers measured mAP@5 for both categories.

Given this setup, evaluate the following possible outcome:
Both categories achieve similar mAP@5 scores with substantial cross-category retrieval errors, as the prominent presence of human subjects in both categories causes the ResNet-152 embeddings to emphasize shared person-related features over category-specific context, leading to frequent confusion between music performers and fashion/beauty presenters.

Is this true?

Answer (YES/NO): YES